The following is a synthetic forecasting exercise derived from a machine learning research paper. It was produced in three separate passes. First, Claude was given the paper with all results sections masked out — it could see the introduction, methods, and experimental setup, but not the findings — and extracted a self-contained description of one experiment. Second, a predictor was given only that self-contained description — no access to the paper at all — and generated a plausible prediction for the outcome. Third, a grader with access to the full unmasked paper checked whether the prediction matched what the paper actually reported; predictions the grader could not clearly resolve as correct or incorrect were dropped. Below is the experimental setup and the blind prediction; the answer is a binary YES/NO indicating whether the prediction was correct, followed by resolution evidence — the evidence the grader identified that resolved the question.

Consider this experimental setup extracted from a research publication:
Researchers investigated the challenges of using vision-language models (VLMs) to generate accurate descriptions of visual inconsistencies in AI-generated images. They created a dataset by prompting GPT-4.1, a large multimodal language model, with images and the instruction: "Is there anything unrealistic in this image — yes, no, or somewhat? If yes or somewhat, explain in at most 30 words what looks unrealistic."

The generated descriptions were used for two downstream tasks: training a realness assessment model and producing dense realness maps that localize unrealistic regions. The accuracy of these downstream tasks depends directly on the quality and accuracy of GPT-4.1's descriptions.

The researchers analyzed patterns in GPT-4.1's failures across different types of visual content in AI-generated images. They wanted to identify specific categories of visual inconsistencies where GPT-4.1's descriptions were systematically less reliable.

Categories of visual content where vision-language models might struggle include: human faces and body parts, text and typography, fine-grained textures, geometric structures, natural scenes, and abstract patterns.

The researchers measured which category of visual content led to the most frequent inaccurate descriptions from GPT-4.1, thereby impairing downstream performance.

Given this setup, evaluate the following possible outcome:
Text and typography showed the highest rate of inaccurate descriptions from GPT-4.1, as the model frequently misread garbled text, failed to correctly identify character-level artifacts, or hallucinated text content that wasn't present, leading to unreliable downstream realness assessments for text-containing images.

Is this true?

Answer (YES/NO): NO